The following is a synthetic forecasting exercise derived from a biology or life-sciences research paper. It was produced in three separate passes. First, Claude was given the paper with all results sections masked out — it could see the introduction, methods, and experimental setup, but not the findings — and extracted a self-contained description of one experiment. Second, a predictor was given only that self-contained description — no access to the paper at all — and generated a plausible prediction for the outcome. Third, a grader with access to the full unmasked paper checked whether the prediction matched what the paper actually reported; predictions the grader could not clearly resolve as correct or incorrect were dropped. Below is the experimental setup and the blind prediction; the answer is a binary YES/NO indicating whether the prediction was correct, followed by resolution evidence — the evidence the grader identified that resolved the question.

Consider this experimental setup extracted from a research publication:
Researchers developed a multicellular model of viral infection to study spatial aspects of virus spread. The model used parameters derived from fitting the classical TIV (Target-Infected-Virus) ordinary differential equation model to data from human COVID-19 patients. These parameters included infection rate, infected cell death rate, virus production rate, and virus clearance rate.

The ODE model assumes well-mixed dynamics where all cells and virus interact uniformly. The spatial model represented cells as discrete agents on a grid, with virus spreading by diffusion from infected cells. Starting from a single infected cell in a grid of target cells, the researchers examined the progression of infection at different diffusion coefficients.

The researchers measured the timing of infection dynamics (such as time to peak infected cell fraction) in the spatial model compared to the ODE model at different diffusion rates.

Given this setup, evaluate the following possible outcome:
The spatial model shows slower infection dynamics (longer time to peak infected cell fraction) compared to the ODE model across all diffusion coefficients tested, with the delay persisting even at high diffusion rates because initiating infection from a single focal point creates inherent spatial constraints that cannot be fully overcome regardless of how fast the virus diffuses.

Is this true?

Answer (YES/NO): NO